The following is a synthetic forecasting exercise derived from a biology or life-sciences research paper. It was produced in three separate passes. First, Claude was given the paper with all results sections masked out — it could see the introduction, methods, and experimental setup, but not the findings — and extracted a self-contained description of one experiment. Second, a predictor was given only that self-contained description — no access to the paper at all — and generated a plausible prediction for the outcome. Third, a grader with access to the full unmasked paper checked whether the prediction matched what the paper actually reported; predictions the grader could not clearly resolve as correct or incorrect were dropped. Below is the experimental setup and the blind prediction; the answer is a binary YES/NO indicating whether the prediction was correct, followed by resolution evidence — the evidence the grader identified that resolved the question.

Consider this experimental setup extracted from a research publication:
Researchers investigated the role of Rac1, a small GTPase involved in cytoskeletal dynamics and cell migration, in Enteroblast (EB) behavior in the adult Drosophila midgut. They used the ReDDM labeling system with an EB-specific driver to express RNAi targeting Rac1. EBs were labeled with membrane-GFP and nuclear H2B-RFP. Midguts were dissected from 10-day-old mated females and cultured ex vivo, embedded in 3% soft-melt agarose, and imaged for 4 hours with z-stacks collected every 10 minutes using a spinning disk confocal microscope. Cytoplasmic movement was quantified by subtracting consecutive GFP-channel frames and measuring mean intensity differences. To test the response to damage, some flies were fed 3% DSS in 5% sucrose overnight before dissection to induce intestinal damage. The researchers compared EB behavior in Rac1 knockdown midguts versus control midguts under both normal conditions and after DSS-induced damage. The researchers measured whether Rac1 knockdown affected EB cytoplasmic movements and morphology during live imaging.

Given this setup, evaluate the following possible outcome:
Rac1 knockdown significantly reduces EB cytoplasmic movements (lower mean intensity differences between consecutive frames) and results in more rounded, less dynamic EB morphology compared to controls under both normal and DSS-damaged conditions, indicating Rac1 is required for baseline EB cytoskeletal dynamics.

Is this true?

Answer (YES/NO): NO